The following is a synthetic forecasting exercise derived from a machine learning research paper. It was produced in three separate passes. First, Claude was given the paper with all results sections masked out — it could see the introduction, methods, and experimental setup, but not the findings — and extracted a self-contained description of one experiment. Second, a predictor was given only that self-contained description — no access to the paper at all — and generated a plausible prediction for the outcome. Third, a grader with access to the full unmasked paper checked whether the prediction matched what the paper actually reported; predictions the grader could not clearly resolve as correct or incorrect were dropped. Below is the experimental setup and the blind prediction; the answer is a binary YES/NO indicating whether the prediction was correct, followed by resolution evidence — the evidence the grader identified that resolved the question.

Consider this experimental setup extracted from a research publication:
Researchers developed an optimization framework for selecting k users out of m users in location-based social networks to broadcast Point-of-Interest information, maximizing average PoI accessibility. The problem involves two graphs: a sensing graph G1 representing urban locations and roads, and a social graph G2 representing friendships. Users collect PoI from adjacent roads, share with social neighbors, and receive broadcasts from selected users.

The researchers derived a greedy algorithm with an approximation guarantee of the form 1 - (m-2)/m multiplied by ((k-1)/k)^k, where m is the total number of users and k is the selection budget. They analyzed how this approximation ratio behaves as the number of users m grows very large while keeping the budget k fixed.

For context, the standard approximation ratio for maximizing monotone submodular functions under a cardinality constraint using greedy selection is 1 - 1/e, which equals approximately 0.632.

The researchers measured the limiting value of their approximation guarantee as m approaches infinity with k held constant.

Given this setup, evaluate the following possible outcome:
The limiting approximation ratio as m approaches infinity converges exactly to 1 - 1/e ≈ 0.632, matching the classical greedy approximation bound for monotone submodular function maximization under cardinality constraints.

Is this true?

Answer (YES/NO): NO